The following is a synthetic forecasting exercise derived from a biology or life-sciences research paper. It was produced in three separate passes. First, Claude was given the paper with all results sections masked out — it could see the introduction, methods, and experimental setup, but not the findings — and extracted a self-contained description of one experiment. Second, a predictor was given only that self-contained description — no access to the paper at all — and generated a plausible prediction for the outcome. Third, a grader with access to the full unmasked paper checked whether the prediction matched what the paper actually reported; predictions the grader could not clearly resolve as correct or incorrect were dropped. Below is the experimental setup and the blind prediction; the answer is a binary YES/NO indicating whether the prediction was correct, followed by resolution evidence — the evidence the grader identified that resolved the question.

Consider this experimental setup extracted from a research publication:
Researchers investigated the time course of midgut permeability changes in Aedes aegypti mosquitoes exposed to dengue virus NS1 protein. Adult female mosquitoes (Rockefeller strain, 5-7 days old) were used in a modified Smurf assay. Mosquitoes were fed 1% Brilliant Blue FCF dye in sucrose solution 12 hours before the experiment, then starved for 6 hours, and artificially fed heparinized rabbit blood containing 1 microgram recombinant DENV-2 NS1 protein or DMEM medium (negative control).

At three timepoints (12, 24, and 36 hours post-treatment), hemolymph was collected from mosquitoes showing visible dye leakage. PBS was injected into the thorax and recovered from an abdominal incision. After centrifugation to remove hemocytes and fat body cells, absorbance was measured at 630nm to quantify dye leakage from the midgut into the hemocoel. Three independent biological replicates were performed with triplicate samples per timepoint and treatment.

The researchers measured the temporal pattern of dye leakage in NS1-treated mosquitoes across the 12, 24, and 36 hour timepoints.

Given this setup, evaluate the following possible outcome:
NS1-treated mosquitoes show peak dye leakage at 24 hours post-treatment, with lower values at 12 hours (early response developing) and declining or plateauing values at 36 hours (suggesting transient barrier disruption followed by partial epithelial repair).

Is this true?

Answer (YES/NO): YES